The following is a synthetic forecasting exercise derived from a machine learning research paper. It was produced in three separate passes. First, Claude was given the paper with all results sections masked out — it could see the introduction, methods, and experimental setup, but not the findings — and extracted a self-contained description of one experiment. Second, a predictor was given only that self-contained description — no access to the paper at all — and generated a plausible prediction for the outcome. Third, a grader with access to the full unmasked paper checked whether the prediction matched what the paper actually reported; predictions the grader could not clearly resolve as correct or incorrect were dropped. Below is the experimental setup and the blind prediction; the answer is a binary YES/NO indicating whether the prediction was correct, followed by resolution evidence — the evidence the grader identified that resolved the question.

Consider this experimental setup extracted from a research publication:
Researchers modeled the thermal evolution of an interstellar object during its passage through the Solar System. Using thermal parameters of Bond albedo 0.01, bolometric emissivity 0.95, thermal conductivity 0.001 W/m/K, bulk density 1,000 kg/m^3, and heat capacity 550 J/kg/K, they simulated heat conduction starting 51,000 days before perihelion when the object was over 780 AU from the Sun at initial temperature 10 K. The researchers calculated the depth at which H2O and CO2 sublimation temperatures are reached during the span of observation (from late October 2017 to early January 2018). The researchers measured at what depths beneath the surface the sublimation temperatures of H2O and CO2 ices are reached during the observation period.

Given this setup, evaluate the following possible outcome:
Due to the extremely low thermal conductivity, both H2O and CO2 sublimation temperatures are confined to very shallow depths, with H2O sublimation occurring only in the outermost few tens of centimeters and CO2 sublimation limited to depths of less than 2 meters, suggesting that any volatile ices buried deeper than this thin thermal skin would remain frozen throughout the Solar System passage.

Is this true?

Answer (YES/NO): NO